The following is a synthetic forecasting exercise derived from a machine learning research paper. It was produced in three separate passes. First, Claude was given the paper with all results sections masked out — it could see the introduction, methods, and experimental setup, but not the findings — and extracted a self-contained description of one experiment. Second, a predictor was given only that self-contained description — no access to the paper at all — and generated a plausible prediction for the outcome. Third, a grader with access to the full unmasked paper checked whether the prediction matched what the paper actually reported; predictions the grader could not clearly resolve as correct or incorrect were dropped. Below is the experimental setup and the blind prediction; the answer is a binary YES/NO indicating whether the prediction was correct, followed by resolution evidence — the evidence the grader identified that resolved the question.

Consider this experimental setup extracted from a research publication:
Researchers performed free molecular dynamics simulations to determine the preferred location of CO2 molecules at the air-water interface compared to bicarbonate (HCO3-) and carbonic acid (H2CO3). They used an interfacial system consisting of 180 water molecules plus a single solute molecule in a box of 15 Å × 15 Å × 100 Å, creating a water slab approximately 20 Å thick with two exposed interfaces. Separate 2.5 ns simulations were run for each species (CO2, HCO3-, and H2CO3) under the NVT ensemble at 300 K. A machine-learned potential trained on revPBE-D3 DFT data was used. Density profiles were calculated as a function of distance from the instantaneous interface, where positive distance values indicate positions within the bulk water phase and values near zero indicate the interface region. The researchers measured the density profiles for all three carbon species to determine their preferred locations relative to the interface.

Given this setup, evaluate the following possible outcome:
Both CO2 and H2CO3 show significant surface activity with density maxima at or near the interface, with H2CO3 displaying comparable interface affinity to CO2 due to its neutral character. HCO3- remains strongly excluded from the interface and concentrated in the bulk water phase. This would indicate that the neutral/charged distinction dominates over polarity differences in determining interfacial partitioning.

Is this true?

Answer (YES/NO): NO